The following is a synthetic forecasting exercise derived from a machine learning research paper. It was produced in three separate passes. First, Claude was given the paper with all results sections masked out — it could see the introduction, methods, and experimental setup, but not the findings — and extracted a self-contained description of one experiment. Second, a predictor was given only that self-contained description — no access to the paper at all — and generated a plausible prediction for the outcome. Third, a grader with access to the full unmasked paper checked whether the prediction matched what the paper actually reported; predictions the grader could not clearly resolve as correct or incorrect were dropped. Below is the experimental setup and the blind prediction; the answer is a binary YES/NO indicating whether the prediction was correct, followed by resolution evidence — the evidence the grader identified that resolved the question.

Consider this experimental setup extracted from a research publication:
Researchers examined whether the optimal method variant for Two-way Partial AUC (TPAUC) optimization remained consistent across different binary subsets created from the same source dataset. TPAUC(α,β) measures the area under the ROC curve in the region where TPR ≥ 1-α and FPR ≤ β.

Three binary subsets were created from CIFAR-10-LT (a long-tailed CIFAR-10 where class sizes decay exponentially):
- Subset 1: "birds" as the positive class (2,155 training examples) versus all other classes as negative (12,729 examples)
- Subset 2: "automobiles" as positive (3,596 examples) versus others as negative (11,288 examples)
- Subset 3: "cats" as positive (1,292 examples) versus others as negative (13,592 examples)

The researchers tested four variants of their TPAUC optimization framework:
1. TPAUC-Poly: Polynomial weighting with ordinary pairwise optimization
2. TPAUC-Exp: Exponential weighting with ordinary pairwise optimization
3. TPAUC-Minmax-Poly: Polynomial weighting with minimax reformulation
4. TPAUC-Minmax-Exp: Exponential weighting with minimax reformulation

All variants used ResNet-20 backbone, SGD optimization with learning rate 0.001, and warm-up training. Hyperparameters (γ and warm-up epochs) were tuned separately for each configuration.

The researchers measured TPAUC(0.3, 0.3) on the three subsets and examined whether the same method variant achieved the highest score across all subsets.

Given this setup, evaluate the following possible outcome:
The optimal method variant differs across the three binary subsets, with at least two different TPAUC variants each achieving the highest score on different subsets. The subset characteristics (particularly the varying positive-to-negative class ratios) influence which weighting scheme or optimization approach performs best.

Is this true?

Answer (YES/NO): YES